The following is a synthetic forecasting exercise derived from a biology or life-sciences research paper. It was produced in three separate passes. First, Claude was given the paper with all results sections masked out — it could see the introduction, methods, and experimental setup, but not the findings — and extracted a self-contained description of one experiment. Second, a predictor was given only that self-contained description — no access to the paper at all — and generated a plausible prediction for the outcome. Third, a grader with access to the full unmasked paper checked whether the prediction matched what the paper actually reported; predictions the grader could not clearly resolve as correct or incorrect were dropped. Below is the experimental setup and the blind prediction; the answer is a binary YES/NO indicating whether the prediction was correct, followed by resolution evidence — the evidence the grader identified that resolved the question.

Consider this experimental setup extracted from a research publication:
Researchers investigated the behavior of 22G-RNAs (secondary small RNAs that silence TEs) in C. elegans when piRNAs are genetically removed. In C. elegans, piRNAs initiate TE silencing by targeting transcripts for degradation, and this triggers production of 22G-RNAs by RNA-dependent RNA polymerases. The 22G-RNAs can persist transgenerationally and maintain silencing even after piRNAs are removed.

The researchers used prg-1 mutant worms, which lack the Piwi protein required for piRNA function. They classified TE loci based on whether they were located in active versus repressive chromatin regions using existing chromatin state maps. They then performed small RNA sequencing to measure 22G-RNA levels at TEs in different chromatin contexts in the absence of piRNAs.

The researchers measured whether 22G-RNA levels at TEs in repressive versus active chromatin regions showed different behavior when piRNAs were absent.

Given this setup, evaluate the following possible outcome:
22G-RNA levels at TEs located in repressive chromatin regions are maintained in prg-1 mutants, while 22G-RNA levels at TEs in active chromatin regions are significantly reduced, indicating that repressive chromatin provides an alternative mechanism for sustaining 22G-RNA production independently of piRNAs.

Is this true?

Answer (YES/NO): YES